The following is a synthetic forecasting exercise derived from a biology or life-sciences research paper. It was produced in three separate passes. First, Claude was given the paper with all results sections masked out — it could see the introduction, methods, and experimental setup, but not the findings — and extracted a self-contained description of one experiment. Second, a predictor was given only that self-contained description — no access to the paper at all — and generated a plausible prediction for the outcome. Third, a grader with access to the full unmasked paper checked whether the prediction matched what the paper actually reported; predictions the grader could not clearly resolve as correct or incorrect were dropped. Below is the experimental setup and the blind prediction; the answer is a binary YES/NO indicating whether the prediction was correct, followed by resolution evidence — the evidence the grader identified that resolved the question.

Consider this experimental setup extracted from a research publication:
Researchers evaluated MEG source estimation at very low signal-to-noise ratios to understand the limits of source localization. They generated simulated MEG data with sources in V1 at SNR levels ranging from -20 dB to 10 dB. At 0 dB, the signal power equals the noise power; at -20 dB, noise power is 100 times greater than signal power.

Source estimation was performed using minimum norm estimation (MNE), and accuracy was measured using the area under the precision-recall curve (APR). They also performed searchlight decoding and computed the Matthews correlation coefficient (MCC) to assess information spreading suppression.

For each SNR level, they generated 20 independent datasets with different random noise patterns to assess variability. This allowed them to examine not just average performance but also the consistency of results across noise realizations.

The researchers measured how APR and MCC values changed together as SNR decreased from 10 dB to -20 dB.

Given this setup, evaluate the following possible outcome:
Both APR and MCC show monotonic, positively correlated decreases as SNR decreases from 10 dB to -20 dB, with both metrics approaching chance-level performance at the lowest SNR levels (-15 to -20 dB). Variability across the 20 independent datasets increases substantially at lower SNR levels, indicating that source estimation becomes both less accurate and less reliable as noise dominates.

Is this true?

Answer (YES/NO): NO